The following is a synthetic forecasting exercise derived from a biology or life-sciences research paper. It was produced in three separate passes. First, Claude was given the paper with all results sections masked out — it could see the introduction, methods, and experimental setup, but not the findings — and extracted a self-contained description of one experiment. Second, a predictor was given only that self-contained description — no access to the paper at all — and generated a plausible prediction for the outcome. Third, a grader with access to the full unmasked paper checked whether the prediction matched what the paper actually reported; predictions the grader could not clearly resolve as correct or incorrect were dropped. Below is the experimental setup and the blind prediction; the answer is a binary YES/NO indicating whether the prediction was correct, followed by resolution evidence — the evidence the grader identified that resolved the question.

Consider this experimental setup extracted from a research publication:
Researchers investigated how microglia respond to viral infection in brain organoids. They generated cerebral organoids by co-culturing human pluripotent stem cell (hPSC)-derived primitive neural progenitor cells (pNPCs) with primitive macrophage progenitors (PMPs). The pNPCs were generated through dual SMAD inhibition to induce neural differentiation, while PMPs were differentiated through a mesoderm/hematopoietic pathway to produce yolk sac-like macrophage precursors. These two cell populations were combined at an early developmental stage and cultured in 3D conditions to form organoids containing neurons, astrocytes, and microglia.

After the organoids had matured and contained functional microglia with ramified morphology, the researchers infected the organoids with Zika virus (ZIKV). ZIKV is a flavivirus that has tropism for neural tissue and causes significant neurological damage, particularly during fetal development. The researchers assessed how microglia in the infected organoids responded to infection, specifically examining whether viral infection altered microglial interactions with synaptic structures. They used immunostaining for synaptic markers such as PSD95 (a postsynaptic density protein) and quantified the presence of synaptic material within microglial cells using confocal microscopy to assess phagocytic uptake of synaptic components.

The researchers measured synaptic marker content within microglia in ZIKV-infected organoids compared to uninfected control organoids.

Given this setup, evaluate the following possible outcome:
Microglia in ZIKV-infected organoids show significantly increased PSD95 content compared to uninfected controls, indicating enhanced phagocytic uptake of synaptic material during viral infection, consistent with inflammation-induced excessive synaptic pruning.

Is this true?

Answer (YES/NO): YES